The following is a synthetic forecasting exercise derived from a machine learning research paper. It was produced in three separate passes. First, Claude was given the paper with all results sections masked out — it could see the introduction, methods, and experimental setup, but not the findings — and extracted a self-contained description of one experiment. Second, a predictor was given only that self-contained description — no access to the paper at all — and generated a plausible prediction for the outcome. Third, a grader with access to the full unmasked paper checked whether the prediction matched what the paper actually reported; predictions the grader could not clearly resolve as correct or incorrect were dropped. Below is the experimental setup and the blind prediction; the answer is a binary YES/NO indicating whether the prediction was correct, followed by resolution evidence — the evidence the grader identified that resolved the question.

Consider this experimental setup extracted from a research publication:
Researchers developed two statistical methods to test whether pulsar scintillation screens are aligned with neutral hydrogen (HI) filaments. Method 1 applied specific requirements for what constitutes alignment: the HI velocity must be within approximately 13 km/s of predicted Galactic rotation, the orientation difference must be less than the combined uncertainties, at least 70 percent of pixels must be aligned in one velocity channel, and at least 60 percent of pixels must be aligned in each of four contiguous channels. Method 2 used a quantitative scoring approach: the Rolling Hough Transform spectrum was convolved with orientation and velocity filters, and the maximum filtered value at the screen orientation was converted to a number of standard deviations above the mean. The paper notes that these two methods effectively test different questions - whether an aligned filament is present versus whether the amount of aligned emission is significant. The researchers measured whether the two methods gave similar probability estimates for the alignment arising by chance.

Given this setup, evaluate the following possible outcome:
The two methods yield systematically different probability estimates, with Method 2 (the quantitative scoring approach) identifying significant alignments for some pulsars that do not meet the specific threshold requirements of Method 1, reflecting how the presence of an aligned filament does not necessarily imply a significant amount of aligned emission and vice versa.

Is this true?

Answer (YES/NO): YES